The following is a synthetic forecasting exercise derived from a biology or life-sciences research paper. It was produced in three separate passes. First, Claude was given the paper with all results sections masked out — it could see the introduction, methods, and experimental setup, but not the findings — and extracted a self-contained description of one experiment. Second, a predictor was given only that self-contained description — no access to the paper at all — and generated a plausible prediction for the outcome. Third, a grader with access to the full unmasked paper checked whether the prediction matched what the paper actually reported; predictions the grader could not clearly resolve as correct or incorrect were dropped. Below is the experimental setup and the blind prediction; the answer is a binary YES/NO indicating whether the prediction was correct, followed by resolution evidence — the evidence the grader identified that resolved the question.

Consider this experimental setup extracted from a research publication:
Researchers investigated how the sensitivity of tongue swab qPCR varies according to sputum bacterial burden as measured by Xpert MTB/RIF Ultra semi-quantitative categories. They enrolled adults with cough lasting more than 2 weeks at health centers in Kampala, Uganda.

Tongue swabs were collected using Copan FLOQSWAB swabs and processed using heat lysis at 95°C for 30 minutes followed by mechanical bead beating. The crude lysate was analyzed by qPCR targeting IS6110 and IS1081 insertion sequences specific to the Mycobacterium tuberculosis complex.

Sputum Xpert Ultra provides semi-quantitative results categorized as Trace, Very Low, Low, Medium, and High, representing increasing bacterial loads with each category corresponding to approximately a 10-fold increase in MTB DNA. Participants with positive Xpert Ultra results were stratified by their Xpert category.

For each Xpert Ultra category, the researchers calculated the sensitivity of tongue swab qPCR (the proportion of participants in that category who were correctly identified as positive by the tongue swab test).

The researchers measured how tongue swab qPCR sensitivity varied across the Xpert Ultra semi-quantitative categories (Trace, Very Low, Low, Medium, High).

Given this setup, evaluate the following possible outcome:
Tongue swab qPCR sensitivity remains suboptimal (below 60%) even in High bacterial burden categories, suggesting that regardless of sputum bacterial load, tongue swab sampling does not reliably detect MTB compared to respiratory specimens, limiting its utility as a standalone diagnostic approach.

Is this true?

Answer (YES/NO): NO